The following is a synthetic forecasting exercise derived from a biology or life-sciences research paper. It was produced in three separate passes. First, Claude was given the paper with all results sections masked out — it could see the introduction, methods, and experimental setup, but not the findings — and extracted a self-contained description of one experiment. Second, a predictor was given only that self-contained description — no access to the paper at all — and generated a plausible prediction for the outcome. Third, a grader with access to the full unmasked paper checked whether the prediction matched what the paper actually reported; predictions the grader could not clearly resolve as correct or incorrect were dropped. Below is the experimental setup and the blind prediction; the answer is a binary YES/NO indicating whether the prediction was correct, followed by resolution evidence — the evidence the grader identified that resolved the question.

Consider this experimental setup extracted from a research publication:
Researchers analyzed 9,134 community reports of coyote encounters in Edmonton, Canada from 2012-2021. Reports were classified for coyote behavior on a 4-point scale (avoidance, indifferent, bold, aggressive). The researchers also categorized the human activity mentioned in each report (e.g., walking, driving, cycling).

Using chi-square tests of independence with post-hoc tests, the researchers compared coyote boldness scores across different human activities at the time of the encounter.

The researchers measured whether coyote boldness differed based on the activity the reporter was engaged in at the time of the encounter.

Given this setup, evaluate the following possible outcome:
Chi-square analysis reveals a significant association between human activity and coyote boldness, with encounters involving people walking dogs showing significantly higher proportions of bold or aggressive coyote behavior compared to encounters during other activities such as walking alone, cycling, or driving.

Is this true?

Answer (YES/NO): NO